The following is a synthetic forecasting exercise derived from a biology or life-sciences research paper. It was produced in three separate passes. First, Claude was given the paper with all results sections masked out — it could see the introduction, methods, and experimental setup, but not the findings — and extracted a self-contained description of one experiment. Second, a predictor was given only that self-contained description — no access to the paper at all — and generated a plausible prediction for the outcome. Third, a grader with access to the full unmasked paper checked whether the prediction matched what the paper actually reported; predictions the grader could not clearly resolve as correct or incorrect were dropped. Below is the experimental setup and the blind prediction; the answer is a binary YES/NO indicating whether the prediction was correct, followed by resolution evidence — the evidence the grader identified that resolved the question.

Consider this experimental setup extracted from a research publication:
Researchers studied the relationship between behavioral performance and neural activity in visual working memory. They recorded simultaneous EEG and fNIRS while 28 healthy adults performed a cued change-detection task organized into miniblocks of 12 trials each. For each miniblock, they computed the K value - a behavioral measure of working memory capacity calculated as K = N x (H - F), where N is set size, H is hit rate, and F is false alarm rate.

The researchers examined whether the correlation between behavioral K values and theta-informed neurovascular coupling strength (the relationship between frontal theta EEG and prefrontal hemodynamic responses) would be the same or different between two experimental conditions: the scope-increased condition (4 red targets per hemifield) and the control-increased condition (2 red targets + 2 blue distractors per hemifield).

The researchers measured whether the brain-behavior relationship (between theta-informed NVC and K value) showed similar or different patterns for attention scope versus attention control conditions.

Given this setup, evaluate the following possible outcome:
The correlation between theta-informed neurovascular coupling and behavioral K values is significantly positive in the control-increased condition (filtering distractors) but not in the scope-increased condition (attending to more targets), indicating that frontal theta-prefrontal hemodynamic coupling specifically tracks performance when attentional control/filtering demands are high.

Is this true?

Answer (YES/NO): NO